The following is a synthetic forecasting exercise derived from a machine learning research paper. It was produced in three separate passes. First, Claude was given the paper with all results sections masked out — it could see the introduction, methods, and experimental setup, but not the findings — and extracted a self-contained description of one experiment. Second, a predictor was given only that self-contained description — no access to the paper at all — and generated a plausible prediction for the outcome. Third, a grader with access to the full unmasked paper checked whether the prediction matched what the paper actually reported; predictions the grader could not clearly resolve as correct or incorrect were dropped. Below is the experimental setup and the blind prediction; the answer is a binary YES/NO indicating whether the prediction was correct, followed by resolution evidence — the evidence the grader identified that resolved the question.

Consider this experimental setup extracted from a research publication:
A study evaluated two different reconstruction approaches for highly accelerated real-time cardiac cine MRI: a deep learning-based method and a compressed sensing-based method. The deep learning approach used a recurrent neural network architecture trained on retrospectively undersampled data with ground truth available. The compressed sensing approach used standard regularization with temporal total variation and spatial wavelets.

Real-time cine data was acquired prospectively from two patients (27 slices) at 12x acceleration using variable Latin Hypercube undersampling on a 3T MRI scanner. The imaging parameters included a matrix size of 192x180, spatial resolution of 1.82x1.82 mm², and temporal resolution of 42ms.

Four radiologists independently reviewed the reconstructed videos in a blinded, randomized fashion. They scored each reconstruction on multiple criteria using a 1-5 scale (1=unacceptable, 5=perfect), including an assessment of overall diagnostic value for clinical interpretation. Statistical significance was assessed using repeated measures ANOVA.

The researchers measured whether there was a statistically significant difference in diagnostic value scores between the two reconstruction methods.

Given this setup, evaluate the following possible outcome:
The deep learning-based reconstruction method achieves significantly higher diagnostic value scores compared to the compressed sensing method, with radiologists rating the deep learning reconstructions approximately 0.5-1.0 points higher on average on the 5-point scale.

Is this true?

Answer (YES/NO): NO